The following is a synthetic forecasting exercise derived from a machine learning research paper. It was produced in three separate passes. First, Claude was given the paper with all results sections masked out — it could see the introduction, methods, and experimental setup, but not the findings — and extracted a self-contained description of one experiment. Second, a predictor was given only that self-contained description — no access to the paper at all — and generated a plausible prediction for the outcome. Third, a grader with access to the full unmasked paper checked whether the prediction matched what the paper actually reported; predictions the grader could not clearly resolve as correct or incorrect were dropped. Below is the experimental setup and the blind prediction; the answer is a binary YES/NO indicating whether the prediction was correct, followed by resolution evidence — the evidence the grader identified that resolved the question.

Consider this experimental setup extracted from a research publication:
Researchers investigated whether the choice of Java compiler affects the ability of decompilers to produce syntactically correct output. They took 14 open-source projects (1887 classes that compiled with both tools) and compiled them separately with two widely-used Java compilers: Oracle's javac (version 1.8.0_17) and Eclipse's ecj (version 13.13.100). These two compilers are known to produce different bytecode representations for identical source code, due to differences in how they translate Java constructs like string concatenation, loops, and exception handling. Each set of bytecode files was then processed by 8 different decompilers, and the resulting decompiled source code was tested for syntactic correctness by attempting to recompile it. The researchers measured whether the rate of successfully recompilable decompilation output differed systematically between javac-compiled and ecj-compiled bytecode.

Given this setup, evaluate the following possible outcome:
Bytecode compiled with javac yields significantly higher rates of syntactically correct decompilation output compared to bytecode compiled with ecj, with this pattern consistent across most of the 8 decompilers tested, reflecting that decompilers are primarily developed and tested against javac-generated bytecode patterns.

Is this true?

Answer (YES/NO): NO